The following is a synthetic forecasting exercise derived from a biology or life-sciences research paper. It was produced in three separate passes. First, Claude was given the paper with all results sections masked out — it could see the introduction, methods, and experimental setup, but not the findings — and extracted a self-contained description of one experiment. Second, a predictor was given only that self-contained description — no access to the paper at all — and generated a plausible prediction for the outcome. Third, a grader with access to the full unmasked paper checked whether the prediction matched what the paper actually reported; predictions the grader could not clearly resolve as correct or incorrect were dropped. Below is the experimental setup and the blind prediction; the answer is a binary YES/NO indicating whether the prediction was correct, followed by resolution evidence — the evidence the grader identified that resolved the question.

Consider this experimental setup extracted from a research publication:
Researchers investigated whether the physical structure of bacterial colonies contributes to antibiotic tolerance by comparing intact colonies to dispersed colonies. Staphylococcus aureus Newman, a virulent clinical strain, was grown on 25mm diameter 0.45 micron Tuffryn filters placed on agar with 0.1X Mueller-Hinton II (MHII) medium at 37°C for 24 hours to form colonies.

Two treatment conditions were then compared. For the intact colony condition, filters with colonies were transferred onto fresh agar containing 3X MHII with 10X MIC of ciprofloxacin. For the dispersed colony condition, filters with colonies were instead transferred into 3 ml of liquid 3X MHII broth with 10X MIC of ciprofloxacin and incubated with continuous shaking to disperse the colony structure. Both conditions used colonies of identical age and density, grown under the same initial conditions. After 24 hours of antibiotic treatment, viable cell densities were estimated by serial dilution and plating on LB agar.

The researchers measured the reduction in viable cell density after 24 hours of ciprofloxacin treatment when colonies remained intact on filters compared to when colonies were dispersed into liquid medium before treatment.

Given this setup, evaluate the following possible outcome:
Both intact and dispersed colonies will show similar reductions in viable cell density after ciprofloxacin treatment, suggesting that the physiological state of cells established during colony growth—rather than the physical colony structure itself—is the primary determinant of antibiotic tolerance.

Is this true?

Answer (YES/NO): YES